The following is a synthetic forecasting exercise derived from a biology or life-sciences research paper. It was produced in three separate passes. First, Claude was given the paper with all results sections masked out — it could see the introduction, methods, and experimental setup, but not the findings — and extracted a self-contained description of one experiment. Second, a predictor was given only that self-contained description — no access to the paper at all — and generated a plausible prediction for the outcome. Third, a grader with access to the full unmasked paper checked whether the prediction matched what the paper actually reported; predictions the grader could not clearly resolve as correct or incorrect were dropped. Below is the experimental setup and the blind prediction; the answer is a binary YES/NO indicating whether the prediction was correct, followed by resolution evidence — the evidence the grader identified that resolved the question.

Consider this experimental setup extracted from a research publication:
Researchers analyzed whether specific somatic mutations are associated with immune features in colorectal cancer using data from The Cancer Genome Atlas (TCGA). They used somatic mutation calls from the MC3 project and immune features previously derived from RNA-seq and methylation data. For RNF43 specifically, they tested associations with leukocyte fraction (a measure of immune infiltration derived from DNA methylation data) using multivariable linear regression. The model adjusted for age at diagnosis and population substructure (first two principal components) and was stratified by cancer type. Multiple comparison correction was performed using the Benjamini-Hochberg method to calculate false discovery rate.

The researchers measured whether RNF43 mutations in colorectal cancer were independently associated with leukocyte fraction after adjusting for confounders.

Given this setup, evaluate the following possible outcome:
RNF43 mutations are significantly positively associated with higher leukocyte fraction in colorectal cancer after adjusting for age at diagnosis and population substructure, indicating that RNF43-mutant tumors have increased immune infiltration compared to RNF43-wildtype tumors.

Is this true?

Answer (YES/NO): NO